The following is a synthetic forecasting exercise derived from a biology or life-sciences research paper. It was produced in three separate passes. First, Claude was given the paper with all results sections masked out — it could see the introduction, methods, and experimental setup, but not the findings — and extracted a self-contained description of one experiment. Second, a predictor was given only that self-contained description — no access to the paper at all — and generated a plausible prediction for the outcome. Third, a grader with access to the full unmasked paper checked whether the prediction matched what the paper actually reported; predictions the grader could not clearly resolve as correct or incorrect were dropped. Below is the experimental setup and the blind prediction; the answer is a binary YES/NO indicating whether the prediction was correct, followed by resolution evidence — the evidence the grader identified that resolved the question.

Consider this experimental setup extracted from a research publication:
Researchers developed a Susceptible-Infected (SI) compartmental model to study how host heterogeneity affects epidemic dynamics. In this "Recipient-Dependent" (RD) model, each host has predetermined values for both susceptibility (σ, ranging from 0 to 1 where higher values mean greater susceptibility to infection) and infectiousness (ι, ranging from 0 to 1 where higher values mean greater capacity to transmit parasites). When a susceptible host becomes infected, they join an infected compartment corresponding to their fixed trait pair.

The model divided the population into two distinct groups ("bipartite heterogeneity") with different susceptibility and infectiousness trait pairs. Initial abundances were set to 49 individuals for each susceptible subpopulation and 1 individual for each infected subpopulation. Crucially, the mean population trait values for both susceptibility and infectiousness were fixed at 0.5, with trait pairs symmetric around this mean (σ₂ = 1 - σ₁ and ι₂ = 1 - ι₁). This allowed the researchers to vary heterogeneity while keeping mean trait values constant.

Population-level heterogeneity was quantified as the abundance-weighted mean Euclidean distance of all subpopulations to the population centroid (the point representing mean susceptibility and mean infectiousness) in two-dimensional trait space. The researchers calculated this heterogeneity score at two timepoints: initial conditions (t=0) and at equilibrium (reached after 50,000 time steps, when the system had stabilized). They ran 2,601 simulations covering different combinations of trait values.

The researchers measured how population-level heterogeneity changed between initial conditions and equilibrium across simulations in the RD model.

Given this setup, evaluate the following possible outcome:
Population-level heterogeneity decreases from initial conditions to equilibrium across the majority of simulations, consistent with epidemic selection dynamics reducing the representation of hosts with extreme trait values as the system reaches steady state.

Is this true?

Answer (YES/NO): NO